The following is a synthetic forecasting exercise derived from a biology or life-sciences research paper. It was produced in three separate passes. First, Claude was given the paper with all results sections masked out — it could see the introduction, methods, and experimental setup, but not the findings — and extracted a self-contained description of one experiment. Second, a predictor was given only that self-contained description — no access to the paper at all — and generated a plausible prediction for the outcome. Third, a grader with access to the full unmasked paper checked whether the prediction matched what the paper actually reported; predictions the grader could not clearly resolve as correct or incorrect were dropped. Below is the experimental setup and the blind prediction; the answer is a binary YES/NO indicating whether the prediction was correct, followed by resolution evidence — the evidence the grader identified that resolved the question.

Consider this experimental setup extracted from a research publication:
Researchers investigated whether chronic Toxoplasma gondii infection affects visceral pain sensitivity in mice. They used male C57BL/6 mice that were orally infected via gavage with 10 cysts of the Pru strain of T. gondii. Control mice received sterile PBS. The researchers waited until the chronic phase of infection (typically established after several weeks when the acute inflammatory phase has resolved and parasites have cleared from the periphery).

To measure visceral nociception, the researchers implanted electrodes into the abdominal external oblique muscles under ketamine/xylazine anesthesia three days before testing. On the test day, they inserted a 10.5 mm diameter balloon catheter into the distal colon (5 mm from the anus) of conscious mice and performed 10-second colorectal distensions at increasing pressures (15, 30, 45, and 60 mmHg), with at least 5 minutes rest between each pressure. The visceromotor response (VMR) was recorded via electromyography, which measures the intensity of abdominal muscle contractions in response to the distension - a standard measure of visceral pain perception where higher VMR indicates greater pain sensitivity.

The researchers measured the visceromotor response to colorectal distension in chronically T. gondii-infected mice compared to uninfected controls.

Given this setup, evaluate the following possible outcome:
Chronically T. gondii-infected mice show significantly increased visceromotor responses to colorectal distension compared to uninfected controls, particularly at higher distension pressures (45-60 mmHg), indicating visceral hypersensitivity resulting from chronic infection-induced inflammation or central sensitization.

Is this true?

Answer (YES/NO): NO